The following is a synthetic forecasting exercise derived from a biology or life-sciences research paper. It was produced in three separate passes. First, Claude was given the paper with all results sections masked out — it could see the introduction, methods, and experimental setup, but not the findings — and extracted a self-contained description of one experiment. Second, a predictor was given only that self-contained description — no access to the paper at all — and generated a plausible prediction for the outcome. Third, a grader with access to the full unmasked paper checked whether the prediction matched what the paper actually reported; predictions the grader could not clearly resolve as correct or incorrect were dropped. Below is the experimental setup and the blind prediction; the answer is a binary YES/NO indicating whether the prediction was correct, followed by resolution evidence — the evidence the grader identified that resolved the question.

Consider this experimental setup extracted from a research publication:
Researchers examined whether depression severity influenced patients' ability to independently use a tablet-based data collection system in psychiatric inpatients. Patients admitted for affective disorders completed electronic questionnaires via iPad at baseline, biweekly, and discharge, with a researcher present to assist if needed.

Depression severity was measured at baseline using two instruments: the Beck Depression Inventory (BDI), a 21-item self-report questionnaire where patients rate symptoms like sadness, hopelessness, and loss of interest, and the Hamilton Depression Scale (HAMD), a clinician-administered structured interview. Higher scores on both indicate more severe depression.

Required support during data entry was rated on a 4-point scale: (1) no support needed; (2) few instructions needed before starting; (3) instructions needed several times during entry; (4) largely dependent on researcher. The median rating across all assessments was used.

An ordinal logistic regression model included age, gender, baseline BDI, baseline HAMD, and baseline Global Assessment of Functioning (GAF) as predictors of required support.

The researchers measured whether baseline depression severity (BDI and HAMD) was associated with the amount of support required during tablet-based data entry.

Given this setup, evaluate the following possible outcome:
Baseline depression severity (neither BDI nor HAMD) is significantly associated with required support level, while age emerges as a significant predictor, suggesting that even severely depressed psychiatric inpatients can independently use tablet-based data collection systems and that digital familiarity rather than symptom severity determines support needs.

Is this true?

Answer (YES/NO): YES